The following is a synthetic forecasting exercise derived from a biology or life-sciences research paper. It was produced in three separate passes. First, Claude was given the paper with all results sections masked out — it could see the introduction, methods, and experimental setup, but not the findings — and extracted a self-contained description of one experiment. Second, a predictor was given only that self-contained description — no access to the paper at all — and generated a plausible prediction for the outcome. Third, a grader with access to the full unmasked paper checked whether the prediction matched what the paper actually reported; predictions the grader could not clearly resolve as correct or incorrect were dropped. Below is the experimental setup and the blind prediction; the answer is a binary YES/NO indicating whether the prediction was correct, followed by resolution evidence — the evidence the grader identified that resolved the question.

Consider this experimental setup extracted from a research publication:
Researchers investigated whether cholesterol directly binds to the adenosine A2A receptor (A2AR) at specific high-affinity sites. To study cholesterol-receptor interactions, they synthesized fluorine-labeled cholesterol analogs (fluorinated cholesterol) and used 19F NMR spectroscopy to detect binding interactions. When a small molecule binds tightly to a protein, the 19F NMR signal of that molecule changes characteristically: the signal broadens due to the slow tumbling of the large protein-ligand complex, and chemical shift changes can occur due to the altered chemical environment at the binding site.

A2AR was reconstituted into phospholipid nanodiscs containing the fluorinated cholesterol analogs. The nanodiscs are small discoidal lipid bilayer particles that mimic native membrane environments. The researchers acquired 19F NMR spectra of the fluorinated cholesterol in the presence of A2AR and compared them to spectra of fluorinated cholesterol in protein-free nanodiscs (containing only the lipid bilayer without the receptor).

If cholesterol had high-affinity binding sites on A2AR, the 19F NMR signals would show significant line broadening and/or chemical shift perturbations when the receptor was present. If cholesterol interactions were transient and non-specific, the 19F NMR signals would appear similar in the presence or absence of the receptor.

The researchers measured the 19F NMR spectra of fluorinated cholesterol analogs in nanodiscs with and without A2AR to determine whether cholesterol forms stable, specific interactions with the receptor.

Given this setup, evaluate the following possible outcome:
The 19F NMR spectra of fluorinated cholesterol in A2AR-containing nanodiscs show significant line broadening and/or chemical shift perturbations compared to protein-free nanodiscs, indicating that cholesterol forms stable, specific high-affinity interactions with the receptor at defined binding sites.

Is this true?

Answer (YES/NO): NO